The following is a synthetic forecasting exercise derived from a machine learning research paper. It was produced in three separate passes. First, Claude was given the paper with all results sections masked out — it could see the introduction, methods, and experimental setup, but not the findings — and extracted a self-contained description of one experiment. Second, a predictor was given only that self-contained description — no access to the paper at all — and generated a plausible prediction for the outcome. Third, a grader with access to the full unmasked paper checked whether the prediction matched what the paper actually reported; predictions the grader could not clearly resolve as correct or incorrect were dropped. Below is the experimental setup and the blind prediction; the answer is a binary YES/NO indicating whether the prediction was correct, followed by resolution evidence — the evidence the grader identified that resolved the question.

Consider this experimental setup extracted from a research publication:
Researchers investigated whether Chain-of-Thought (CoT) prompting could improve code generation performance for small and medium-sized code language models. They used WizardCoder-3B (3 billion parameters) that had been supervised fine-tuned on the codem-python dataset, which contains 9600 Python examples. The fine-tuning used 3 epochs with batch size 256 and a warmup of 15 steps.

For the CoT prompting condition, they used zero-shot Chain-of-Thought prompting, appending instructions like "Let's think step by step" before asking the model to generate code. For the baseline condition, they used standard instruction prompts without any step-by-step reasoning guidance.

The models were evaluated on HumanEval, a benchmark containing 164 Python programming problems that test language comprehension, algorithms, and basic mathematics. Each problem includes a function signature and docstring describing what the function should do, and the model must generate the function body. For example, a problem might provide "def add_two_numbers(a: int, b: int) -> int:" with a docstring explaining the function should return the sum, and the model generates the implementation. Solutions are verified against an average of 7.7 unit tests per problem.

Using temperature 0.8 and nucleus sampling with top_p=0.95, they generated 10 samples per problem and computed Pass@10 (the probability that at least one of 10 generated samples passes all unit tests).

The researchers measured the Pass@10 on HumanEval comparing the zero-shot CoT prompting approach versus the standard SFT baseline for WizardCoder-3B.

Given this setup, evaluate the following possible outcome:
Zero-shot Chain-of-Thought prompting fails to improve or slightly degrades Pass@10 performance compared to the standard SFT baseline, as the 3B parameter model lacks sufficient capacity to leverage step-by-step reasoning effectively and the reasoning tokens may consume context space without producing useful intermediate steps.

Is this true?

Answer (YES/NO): NO